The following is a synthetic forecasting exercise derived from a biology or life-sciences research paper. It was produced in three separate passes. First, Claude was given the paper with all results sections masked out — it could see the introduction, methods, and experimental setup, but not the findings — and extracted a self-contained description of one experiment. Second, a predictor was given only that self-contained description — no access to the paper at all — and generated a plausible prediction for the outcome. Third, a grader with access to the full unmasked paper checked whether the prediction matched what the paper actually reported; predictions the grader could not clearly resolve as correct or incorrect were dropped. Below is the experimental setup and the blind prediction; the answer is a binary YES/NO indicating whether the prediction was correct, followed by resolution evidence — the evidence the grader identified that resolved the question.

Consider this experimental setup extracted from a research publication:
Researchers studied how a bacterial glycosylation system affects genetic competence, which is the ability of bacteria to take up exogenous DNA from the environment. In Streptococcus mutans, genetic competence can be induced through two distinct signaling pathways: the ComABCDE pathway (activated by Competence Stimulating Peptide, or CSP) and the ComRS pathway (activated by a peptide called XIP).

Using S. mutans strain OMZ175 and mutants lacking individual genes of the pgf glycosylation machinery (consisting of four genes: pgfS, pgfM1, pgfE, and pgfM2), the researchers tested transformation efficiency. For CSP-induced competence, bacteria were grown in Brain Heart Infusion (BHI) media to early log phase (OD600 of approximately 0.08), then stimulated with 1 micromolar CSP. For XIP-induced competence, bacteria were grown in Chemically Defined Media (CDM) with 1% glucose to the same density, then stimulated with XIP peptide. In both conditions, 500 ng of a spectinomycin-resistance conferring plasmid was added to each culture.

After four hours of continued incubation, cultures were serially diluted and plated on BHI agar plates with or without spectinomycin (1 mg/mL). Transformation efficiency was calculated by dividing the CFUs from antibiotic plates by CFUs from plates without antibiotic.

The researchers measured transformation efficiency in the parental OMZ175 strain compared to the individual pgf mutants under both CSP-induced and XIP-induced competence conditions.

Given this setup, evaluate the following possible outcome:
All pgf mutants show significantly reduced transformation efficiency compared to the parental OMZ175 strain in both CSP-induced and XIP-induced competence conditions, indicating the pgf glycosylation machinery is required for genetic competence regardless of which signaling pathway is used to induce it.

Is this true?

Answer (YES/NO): NO